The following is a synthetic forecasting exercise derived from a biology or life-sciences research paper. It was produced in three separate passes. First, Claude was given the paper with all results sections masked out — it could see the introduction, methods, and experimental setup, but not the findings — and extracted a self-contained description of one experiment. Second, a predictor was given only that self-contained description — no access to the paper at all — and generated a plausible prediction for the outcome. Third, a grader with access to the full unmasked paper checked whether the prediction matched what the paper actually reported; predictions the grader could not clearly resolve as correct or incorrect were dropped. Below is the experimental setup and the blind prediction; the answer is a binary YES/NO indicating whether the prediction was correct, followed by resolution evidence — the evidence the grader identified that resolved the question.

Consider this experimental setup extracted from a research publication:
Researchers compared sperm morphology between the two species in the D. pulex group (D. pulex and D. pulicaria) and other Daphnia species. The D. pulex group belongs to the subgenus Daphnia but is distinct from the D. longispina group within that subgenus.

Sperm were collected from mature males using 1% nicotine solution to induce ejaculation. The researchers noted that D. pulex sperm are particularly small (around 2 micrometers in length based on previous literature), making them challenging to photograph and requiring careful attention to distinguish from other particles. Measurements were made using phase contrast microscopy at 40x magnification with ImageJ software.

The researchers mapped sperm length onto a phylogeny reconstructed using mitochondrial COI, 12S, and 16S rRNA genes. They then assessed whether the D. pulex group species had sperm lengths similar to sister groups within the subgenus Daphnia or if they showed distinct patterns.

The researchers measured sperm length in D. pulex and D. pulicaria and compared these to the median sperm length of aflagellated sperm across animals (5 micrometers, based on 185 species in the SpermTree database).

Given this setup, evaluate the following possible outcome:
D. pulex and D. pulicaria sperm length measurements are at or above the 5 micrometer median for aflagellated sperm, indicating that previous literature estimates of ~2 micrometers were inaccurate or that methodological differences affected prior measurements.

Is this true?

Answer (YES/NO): NO